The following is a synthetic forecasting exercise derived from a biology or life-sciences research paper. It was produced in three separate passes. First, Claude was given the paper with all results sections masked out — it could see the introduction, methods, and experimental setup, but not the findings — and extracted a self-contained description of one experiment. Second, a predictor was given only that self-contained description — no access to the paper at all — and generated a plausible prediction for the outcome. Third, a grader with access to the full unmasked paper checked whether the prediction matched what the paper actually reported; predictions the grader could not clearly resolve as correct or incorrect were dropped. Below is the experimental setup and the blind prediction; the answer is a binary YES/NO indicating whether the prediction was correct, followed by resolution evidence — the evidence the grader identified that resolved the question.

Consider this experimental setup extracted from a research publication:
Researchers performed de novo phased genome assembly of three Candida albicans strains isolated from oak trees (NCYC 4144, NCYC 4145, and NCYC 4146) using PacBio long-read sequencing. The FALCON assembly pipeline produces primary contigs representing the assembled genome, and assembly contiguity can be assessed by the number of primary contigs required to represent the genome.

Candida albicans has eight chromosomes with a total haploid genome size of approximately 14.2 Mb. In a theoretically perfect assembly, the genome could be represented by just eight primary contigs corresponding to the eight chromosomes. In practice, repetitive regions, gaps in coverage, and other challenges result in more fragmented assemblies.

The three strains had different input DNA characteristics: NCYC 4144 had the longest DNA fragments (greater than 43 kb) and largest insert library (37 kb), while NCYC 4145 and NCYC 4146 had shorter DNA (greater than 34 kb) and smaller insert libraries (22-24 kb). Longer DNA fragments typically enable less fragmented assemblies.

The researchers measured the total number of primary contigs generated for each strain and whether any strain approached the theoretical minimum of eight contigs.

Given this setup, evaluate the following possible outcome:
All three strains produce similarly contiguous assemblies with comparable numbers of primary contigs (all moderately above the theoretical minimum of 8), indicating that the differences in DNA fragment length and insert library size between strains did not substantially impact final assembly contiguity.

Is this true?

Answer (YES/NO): NO